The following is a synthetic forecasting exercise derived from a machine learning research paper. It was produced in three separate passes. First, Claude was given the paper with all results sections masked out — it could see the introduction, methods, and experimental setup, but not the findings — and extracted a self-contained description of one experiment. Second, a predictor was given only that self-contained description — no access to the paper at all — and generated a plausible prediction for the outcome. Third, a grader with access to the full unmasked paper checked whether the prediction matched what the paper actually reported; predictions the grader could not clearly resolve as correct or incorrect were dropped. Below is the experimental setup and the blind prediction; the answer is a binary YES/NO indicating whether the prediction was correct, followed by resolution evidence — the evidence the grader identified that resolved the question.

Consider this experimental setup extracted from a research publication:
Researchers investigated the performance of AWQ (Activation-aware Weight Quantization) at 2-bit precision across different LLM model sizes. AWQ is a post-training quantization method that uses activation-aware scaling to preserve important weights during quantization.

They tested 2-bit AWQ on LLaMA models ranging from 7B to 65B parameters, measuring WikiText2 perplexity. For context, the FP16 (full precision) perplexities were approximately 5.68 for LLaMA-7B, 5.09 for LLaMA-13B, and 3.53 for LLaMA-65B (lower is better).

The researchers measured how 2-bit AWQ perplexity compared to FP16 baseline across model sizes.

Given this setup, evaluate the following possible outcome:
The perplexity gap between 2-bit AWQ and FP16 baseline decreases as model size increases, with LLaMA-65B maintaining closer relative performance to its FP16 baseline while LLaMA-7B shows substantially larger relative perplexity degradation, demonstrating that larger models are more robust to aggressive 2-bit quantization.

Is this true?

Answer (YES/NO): NO